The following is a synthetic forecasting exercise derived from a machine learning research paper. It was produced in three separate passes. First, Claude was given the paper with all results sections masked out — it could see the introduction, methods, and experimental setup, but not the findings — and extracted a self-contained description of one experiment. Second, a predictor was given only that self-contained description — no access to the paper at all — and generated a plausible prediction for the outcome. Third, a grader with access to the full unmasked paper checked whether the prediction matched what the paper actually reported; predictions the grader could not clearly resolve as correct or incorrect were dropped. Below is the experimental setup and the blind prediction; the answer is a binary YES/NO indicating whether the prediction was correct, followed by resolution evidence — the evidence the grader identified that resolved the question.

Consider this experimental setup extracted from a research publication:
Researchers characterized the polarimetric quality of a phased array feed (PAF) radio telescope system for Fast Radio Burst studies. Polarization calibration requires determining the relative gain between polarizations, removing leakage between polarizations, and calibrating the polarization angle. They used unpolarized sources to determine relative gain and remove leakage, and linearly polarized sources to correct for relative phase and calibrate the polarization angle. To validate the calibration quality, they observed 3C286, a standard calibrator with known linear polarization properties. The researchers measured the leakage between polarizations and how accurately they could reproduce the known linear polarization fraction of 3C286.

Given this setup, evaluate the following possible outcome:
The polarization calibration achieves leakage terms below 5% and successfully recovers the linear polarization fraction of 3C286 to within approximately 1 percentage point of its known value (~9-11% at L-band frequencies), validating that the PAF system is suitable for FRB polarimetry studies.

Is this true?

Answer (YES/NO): YES